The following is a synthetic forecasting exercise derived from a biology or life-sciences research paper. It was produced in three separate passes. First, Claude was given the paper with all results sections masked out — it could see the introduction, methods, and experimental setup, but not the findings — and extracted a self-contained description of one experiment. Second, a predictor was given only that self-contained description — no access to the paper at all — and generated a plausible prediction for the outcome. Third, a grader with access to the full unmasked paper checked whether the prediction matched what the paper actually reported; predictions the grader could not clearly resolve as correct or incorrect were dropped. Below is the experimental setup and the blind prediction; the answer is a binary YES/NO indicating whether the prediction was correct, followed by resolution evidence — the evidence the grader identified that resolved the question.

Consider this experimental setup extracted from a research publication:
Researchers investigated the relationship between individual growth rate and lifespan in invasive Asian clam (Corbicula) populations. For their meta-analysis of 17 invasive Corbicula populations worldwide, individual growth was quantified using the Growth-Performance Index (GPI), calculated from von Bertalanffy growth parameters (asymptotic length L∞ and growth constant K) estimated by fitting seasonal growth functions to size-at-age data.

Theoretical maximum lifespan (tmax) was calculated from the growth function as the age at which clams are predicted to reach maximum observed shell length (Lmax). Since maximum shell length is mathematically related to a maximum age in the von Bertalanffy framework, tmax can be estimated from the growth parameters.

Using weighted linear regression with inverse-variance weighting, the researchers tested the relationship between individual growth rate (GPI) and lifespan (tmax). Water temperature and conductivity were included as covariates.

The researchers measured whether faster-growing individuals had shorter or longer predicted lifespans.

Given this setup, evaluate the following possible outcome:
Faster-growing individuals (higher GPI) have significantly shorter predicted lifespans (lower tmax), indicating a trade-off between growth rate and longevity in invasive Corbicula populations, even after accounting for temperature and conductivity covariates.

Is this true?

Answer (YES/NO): YES